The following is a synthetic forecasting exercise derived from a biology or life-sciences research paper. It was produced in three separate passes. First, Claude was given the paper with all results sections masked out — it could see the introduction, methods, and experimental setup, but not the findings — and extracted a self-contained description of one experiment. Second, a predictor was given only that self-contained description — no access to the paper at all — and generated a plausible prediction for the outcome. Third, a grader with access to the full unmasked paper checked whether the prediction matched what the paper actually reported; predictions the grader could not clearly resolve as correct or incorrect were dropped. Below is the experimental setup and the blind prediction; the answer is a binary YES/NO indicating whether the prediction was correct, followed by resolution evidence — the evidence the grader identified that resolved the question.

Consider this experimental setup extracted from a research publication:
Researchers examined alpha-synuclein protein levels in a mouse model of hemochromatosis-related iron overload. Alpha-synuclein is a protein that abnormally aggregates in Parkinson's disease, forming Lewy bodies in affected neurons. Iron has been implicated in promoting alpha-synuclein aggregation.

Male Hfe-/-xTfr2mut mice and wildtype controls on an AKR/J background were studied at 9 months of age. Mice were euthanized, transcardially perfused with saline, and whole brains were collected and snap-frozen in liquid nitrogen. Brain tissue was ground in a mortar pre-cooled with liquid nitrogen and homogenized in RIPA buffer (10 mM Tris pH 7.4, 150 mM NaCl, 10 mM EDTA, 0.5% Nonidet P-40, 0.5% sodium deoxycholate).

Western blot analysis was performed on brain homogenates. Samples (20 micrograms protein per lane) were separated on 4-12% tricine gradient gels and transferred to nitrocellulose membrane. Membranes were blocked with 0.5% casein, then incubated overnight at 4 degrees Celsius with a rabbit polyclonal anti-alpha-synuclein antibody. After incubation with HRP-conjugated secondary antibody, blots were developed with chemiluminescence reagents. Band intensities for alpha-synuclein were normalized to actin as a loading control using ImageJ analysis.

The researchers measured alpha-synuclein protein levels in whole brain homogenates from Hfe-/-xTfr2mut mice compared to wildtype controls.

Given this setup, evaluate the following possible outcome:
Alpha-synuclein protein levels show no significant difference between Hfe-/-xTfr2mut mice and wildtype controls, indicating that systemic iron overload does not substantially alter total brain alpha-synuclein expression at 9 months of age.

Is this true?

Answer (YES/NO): NO